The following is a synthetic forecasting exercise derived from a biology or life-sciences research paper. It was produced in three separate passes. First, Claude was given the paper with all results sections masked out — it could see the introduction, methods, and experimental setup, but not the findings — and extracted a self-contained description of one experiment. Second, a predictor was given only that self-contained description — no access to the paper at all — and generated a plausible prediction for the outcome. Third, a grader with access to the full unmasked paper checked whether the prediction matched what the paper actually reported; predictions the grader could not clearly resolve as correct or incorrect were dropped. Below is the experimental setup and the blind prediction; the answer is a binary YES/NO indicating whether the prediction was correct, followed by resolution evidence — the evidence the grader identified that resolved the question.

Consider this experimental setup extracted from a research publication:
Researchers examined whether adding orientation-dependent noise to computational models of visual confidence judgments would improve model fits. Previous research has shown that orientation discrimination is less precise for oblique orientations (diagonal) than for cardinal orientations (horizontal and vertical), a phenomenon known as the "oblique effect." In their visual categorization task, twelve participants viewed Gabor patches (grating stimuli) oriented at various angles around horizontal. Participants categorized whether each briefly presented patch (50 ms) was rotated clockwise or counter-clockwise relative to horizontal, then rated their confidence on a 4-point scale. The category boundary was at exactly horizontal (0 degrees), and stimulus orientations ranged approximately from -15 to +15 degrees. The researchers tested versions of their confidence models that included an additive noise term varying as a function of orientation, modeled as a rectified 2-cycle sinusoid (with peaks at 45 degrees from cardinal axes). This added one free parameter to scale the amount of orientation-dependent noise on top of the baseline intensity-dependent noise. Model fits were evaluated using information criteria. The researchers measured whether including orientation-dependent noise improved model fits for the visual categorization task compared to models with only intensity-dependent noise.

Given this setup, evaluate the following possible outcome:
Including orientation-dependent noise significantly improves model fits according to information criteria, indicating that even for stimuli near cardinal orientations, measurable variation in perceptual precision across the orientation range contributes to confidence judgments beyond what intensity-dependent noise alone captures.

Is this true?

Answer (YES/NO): NO